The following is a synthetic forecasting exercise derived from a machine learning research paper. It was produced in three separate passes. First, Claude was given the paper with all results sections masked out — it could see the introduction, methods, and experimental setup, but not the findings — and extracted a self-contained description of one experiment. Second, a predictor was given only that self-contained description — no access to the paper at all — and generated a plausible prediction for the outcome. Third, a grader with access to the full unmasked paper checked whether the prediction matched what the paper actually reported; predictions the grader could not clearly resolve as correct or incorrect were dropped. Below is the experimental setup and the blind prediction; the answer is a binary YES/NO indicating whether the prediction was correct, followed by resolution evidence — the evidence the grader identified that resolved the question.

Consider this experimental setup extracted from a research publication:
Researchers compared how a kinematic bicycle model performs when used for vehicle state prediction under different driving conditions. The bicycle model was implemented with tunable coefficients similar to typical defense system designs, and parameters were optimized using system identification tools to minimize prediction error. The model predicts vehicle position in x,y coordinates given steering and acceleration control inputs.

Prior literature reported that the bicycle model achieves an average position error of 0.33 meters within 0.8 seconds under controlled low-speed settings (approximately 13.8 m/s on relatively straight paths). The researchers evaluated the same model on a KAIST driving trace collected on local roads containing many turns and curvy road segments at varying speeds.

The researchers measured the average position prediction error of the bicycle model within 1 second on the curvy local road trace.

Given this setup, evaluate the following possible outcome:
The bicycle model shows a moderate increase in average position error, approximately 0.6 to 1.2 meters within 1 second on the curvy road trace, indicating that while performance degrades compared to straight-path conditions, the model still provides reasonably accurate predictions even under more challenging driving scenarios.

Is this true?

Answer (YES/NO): YES